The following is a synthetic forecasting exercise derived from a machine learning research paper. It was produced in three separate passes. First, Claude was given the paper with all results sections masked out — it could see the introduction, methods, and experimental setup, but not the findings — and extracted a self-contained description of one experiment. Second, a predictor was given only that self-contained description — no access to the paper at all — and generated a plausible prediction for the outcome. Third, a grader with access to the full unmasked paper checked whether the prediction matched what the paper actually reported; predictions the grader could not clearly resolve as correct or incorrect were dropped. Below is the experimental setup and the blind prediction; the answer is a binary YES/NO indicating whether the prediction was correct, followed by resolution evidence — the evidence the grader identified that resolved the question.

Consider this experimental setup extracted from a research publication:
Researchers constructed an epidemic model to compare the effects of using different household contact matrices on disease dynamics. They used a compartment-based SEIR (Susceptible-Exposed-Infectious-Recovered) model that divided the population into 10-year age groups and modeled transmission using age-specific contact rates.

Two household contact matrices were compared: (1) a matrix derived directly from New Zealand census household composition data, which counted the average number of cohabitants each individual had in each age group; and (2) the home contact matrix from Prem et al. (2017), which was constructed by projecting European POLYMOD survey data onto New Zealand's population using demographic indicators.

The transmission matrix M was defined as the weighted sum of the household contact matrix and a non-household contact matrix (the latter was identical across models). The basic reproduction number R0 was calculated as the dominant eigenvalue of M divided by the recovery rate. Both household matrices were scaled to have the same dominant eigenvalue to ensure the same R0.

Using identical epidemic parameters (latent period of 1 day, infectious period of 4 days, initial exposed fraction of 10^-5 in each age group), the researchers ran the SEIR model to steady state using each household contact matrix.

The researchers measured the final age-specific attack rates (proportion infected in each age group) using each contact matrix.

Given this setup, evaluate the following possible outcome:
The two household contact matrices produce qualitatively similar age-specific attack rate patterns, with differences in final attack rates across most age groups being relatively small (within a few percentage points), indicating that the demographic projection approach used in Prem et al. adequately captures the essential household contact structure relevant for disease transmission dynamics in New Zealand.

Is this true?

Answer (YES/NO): NO